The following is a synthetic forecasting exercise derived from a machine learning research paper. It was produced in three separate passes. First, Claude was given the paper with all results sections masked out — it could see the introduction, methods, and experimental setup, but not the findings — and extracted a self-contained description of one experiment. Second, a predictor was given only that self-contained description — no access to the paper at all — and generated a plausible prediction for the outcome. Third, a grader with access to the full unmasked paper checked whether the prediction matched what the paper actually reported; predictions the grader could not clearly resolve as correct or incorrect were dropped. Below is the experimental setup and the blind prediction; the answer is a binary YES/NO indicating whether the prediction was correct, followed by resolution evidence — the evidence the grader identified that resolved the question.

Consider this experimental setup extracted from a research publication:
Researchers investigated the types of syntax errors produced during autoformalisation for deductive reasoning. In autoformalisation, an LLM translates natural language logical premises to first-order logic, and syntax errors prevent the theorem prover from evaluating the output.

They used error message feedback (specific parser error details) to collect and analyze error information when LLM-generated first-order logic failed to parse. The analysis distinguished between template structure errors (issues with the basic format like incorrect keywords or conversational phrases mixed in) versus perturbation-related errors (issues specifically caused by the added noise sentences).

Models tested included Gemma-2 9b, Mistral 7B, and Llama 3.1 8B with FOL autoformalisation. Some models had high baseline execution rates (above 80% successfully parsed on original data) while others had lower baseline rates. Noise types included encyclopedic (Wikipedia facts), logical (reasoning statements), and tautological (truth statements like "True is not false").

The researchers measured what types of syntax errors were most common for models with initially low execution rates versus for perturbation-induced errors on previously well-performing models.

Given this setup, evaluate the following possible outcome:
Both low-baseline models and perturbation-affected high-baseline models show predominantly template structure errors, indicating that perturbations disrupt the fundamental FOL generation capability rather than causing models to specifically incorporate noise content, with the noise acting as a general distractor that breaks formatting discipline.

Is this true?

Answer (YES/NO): NO